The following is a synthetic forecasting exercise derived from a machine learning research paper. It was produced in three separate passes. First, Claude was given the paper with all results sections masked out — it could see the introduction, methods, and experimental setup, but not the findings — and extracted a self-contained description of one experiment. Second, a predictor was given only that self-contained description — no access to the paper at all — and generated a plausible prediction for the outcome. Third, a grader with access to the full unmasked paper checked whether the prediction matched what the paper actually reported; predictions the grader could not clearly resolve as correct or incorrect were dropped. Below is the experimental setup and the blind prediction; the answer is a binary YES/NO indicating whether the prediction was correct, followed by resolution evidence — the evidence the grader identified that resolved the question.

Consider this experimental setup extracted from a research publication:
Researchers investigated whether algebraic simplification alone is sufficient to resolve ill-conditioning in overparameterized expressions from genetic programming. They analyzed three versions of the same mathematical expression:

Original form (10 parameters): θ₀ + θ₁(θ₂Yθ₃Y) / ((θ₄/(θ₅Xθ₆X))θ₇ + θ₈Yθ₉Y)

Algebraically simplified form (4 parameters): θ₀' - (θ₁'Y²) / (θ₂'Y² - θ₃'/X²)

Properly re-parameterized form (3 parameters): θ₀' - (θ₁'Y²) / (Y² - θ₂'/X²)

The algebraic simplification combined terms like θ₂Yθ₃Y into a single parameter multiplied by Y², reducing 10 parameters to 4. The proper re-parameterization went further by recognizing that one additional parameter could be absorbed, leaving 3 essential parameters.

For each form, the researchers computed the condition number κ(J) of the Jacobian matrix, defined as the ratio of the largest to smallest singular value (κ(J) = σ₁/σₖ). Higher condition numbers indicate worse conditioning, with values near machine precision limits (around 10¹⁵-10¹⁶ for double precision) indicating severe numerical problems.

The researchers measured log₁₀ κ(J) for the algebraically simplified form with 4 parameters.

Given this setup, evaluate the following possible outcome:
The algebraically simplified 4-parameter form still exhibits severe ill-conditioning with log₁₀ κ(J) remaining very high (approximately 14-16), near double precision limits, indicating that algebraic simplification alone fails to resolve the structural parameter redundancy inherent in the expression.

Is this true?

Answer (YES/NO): NO